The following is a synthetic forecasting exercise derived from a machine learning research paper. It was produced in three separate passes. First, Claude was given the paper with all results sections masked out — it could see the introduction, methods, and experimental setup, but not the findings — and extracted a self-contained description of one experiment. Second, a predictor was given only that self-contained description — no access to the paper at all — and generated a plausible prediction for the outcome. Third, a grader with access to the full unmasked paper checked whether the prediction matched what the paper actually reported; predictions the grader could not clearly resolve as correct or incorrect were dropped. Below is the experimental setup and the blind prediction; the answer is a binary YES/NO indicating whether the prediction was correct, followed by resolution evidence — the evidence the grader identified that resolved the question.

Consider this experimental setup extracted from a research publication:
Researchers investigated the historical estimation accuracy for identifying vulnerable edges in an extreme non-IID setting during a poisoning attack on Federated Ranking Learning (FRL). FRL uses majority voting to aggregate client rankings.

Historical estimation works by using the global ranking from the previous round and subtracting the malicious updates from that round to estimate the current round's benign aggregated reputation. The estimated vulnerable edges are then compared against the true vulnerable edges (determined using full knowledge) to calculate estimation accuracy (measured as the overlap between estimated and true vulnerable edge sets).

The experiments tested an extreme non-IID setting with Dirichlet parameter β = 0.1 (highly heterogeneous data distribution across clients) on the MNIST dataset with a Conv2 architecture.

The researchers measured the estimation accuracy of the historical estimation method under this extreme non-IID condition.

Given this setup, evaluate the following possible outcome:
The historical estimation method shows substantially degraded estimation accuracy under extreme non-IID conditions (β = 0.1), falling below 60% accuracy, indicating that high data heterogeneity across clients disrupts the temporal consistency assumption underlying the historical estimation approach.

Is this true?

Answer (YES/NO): NO